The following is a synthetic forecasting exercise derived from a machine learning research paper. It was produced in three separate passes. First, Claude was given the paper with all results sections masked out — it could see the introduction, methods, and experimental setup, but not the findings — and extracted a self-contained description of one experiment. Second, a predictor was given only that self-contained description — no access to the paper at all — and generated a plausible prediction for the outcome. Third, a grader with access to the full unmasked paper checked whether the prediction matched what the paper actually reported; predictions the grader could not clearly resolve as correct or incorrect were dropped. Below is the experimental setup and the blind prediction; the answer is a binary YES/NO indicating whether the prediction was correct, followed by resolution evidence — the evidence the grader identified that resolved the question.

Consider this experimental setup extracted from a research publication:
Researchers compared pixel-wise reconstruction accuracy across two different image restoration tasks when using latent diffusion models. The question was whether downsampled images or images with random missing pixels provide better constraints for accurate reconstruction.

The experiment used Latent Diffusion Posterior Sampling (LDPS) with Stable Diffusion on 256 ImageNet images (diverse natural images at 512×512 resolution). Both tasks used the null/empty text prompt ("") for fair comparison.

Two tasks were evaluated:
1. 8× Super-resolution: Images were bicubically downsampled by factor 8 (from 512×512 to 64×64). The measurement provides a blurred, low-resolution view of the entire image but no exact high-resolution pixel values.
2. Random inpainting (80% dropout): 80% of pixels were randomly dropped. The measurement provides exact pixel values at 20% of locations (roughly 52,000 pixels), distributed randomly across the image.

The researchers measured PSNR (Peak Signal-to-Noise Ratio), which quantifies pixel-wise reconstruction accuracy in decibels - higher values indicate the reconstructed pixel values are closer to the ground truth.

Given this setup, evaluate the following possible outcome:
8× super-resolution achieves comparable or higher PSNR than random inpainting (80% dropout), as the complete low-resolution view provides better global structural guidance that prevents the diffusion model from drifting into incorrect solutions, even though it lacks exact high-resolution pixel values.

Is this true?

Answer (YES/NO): NO